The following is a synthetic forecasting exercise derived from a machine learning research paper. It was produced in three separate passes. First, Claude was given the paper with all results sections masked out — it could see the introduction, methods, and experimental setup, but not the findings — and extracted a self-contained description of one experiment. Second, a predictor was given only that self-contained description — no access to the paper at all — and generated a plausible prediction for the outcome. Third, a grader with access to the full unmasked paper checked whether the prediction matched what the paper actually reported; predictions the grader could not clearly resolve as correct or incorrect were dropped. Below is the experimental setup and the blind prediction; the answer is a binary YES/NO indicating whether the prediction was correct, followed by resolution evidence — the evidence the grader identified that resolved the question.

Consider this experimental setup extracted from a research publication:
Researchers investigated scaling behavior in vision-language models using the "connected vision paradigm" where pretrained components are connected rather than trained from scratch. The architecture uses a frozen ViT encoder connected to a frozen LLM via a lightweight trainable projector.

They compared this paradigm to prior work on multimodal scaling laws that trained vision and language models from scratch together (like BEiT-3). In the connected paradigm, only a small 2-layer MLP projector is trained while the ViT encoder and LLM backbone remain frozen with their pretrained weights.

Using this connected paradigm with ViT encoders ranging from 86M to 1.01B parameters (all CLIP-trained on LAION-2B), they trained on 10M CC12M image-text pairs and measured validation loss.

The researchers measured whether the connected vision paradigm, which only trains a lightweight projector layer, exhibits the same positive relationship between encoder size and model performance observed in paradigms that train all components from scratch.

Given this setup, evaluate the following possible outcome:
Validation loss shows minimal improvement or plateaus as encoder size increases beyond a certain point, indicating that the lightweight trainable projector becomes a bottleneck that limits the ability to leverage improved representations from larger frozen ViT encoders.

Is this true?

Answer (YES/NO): NO